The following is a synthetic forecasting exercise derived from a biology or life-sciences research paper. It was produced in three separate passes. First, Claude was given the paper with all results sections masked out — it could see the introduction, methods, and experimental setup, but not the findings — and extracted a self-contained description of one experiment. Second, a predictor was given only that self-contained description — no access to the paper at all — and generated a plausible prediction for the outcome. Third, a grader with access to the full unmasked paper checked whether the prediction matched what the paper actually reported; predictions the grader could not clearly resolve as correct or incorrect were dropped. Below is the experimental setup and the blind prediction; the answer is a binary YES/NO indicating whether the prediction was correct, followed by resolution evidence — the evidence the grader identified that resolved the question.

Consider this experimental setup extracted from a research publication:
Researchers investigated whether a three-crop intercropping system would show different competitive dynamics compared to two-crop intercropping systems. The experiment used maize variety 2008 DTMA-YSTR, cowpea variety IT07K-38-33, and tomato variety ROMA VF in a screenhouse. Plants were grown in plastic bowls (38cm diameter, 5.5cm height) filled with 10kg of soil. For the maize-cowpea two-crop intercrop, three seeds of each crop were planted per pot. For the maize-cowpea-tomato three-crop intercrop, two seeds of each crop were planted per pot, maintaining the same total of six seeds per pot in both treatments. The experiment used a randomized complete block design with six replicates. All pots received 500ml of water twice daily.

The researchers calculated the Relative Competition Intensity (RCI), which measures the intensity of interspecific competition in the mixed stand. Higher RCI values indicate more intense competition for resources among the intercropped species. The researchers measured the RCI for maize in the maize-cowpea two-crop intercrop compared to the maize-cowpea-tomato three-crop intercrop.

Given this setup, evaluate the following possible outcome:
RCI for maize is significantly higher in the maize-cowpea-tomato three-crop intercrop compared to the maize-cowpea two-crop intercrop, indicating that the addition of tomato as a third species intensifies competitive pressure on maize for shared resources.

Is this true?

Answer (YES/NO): YES